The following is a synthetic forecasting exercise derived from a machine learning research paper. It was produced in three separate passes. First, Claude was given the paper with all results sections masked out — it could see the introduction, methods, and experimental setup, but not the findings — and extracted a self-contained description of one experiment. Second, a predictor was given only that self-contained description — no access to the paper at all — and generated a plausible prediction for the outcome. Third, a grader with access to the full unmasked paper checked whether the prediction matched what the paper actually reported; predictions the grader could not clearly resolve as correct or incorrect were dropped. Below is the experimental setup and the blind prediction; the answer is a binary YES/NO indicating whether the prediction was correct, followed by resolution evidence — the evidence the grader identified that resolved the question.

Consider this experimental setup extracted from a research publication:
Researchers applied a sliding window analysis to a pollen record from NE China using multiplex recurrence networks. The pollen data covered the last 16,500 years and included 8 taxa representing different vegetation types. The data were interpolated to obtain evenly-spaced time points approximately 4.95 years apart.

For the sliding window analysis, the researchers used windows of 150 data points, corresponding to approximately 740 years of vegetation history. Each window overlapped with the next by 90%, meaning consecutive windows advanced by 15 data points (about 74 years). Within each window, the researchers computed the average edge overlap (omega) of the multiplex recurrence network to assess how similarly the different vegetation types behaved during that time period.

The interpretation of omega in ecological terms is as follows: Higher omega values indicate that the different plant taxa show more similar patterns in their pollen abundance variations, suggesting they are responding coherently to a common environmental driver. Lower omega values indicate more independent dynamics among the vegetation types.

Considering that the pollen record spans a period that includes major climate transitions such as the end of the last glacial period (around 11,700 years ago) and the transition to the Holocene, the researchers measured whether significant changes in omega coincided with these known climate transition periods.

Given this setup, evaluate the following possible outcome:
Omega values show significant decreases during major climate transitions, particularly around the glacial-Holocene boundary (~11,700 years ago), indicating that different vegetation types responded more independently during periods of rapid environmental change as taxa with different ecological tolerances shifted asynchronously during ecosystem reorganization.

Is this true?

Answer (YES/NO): NO